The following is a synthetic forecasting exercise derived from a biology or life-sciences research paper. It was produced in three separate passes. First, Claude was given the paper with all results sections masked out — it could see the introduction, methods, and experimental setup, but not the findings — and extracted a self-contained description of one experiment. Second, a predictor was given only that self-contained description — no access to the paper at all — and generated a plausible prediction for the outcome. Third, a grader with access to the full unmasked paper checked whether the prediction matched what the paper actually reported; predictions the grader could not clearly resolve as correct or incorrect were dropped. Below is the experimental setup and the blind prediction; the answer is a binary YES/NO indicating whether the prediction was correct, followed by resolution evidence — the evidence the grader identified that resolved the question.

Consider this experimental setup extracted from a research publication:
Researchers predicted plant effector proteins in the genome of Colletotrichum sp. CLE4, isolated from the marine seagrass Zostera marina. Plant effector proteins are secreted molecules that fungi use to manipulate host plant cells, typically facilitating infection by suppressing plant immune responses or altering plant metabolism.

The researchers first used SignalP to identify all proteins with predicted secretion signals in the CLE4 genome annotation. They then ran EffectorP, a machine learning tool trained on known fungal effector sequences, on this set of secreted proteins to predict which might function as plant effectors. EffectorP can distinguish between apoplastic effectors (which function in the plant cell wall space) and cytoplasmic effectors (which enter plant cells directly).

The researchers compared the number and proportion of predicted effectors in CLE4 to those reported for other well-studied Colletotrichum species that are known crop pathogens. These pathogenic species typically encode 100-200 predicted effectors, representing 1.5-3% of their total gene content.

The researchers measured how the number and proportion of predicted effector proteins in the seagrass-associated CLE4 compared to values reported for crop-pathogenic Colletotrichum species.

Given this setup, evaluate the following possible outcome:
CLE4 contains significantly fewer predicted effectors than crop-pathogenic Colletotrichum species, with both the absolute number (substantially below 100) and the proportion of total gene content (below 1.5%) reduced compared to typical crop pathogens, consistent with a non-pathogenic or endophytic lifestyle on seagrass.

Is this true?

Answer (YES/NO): NO